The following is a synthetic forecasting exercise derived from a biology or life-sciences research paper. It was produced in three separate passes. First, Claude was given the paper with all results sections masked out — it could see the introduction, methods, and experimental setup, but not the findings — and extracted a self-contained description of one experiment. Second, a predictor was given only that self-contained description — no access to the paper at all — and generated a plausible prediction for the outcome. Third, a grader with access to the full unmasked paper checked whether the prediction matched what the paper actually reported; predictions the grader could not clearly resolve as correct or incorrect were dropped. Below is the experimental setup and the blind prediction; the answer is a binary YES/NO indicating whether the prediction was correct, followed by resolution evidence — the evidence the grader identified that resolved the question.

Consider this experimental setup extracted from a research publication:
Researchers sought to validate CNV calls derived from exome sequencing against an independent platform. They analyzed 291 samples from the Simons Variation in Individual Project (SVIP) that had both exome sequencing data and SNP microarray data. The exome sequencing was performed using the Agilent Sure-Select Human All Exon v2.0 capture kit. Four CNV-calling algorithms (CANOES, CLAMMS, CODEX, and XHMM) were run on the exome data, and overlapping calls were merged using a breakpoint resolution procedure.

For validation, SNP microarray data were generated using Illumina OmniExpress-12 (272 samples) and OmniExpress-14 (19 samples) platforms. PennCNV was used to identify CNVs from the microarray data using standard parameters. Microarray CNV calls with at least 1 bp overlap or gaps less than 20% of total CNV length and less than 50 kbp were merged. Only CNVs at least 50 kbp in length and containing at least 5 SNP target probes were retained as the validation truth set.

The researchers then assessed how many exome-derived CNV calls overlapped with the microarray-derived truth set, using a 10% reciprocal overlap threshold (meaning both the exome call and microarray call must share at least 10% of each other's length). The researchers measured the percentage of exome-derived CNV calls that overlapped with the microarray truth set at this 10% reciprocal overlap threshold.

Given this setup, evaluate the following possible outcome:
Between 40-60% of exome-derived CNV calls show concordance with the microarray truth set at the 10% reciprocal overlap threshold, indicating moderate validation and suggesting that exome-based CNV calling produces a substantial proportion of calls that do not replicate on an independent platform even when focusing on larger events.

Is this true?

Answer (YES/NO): NO